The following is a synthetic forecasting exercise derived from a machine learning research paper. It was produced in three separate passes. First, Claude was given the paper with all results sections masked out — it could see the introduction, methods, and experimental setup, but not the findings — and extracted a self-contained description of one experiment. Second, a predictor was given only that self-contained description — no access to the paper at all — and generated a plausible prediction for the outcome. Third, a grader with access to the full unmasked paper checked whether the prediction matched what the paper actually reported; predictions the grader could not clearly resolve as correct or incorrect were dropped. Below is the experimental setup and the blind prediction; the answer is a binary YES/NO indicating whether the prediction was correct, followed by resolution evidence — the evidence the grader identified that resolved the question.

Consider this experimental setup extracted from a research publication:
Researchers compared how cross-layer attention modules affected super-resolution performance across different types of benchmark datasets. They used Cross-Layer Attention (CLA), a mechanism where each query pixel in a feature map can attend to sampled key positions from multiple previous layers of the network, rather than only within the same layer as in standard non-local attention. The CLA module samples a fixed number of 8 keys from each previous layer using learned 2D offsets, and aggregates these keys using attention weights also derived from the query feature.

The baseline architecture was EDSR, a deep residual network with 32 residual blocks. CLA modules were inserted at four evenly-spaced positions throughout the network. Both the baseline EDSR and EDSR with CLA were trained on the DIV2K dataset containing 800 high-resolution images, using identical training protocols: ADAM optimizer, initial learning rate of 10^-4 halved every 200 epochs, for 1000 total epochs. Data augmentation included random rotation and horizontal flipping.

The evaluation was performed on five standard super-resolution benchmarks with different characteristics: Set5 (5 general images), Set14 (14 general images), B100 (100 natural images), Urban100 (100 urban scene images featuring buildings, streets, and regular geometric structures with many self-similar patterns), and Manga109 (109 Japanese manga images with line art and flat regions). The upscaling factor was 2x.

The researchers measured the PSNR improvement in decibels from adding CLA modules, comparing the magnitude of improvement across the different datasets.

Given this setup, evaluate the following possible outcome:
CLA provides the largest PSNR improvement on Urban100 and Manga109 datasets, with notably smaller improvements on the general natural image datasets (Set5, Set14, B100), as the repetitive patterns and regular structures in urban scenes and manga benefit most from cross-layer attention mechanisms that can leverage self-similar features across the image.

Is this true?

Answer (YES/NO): NO